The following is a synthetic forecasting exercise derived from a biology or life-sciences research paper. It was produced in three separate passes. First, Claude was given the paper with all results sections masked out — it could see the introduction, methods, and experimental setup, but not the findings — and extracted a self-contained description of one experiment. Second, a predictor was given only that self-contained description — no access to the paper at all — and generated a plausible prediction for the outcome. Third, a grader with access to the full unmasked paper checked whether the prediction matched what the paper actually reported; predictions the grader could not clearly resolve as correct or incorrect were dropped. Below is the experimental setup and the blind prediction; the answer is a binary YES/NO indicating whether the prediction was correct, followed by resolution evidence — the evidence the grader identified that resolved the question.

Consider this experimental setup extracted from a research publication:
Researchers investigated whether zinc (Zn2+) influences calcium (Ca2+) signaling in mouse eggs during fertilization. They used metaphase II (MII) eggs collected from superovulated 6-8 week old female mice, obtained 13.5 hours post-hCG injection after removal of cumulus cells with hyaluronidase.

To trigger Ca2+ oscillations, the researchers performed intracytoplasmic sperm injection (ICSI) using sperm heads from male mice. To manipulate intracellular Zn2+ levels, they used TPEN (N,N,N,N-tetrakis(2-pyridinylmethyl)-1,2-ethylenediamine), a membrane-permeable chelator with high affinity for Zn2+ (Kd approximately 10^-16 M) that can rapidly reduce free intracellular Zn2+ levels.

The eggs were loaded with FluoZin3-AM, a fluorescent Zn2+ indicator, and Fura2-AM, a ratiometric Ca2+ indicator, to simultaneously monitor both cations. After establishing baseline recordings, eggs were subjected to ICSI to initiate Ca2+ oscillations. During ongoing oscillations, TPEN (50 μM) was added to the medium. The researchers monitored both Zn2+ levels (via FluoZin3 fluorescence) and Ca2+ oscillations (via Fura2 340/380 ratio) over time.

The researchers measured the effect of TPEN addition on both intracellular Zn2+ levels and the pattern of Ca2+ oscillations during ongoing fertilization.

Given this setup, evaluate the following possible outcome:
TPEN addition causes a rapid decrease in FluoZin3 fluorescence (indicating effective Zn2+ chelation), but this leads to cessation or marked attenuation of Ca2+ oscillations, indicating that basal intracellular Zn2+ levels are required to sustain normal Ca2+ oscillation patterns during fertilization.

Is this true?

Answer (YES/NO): YES